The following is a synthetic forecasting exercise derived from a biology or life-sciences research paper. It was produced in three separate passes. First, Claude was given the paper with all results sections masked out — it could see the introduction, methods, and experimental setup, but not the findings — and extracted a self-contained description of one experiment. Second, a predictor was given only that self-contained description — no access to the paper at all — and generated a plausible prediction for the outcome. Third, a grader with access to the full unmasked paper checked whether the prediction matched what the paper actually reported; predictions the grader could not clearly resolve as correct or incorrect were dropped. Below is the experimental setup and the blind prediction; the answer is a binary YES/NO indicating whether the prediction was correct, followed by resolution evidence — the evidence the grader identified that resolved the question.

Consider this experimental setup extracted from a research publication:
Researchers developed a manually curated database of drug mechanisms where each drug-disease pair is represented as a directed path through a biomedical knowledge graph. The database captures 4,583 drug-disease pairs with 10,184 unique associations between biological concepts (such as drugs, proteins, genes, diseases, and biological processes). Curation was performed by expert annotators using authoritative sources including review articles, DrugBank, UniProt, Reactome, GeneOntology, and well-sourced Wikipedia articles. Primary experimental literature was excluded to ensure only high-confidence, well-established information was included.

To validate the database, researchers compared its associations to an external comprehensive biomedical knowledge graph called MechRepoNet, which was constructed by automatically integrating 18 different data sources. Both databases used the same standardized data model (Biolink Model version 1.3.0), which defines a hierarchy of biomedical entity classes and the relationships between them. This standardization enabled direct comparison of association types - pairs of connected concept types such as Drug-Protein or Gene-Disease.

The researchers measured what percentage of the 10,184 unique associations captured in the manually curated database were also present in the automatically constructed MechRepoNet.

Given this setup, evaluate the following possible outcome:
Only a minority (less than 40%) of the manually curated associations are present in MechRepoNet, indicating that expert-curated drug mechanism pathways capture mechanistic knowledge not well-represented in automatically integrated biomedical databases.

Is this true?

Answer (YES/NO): YES